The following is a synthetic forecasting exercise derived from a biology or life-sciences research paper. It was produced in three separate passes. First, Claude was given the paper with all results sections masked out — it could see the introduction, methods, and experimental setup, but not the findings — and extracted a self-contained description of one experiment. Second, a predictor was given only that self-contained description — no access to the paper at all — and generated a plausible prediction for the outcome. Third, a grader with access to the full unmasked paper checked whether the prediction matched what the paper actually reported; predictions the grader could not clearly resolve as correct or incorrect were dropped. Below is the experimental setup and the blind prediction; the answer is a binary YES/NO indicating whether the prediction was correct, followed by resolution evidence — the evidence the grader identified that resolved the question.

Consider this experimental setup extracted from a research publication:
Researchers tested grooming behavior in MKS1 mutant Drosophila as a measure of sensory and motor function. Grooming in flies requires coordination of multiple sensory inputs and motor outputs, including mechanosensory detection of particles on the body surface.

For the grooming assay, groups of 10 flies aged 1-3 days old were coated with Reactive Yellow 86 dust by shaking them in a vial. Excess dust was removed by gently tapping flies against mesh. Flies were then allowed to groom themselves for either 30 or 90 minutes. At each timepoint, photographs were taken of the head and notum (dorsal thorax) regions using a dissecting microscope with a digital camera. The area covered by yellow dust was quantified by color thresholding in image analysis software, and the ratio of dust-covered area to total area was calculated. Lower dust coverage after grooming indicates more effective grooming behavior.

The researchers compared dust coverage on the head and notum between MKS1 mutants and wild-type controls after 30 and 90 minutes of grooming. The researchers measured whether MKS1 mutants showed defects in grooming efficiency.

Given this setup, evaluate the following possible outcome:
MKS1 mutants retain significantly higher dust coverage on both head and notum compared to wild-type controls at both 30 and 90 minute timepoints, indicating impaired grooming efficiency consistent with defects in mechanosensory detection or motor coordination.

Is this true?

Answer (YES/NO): NO